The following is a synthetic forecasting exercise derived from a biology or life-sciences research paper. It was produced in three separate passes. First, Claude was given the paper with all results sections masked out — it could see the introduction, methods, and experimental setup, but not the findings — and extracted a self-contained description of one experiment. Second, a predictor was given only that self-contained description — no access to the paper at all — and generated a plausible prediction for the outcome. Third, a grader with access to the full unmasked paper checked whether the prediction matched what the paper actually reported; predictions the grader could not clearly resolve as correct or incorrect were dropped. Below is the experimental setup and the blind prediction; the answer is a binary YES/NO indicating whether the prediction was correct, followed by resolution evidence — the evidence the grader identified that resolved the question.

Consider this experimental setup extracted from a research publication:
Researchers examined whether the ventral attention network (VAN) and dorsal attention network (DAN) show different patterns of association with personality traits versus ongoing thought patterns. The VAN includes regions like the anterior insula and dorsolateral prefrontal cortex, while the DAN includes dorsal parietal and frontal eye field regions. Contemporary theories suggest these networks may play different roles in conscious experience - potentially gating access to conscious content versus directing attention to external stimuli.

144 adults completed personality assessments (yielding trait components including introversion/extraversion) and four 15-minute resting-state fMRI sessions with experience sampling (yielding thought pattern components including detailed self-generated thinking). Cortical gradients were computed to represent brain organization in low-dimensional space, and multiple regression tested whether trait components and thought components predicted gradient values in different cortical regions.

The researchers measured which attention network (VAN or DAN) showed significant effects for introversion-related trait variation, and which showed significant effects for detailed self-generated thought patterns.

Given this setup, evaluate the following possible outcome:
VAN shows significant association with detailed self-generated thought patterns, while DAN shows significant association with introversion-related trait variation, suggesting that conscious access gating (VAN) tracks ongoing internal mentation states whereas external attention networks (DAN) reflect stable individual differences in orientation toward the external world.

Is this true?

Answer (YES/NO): NO